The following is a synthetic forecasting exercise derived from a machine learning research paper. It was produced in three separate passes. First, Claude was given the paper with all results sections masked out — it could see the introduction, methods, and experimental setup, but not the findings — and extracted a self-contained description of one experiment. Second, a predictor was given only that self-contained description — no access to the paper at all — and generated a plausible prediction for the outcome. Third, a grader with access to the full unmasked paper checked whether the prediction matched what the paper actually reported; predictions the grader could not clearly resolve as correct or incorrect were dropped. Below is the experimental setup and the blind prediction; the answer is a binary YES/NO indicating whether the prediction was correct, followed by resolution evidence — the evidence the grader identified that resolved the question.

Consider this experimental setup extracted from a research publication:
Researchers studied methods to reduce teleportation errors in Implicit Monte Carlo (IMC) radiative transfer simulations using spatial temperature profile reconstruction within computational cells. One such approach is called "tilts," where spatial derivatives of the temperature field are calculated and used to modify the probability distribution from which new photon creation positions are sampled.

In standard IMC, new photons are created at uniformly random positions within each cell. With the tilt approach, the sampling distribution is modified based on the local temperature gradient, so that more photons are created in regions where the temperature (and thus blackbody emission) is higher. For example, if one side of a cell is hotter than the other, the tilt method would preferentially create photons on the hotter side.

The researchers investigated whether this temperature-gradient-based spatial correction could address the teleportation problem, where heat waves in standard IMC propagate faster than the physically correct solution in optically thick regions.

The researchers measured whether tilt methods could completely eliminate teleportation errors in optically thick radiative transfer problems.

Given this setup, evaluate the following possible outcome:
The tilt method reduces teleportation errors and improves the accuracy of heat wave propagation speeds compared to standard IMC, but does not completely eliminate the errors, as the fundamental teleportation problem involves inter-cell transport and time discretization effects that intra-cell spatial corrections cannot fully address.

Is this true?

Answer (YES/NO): YES